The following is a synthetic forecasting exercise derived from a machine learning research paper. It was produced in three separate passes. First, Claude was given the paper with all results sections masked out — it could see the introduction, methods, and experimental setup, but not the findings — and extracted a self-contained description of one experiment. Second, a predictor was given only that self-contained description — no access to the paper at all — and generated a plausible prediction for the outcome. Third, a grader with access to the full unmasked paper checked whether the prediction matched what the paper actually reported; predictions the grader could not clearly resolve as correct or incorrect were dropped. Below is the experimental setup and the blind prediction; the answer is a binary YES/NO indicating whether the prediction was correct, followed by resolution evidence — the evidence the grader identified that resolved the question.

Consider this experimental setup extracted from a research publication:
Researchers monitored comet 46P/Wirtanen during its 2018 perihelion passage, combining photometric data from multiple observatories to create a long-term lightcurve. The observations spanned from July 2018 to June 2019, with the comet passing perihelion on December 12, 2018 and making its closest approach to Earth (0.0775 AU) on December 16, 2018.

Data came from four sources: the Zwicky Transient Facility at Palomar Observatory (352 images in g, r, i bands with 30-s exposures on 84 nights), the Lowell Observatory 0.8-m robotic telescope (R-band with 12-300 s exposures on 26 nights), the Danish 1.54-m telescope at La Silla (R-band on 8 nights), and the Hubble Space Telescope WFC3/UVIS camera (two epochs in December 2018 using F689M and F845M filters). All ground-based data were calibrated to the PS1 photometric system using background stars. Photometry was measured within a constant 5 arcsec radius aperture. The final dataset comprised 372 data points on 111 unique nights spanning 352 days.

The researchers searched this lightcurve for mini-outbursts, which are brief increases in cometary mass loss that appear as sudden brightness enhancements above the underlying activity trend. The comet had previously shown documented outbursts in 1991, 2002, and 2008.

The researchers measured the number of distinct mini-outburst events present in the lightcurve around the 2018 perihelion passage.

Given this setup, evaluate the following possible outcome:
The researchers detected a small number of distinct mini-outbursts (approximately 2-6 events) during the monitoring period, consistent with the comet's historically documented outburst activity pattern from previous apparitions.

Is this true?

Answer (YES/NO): YES